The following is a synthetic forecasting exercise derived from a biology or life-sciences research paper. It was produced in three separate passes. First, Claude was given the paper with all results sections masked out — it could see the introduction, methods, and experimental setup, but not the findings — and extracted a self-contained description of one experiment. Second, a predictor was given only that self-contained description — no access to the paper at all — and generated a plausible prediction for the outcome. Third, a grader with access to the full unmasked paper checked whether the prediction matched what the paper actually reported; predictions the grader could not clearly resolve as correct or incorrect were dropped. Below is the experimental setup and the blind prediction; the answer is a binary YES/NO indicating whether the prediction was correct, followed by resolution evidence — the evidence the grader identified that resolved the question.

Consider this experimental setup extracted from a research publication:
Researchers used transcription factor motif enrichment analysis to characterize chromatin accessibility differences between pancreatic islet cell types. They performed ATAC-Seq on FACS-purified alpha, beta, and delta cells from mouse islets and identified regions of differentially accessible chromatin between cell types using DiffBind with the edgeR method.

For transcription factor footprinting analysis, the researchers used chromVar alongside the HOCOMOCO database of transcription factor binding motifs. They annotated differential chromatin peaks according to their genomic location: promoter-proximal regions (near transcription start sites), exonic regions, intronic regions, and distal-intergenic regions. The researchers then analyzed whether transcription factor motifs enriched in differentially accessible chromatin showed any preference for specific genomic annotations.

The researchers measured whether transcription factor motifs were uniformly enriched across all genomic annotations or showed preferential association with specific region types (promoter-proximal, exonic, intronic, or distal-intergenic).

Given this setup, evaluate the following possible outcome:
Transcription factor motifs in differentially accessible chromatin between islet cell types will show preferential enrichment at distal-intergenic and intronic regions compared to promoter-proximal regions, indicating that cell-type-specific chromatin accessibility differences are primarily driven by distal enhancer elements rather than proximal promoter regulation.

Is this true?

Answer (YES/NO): NO